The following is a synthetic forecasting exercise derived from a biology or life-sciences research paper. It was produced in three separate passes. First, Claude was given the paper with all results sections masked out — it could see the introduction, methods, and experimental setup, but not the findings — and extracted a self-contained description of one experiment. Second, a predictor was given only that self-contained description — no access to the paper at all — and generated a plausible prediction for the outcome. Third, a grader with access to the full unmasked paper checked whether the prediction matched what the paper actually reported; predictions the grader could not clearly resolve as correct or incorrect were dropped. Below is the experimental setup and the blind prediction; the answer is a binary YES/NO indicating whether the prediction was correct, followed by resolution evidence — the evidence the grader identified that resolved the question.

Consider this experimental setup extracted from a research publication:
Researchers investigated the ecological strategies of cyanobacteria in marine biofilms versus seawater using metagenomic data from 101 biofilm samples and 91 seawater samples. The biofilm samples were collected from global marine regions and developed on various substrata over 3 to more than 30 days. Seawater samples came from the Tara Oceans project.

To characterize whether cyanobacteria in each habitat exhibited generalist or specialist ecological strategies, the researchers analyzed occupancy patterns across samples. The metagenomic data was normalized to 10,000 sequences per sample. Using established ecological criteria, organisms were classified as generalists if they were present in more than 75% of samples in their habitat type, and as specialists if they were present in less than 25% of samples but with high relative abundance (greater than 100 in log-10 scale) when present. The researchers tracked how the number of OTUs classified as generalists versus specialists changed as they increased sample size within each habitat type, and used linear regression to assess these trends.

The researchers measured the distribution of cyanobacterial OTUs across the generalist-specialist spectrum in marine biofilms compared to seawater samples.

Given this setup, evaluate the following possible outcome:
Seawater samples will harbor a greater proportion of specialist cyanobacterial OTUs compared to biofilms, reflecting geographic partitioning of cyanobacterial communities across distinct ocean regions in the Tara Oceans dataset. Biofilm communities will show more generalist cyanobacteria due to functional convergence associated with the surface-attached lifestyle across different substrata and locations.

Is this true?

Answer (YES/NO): NO